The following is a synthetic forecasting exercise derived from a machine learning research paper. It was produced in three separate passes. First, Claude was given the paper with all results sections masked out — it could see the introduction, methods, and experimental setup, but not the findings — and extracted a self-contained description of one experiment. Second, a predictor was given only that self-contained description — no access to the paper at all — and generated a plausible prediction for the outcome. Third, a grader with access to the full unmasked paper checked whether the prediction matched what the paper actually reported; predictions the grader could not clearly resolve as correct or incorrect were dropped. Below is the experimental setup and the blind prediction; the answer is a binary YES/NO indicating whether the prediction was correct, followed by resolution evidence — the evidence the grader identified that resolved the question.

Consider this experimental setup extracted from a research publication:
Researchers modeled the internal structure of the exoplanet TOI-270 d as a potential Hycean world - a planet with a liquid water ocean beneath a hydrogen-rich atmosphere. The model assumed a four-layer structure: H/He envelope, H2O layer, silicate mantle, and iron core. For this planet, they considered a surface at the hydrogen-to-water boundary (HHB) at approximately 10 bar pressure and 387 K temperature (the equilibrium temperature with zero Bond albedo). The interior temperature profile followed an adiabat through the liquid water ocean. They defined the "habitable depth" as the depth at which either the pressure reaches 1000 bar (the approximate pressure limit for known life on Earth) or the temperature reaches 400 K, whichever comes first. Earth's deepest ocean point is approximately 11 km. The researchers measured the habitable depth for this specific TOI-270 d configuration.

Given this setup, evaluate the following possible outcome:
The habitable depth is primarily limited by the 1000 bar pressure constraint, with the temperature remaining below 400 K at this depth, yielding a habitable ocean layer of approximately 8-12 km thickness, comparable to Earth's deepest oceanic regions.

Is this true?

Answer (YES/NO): NO